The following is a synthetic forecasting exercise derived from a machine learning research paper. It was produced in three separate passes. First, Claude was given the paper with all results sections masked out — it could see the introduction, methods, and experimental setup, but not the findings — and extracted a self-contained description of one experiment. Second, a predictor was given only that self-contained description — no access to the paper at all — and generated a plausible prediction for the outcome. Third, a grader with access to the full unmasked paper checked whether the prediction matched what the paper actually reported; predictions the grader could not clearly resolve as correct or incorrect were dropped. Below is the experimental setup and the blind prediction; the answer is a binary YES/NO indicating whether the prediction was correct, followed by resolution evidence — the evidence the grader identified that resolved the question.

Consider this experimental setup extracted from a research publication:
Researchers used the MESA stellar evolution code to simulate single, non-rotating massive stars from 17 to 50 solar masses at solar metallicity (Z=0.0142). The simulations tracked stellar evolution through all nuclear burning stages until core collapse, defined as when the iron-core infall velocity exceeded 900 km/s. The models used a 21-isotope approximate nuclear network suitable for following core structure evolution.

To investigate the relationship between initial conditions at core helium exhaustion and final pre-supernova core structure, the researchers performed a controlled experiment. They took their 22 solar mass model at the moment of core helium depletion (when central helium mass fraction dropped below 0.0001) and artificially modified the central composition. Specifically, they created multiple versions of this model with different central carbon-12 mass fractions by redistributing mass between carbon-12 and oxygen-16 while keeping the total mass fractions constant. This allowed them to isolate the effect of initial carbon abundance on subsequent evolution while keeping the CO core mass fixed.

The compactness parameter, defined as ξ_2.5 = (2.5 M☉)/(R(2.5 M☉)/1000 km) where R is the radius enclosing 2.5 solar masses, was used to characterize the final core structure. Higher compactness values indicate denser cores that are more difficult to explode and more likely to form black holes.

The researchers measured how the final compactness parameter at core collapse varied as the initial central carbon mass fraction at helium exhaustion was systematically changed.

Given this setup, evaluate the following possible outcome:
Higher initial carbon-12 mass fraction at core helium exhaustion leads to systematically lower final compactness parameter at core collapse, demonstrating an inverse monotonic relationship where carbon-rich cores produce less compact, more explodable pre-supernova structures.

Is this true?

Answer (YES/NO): NO